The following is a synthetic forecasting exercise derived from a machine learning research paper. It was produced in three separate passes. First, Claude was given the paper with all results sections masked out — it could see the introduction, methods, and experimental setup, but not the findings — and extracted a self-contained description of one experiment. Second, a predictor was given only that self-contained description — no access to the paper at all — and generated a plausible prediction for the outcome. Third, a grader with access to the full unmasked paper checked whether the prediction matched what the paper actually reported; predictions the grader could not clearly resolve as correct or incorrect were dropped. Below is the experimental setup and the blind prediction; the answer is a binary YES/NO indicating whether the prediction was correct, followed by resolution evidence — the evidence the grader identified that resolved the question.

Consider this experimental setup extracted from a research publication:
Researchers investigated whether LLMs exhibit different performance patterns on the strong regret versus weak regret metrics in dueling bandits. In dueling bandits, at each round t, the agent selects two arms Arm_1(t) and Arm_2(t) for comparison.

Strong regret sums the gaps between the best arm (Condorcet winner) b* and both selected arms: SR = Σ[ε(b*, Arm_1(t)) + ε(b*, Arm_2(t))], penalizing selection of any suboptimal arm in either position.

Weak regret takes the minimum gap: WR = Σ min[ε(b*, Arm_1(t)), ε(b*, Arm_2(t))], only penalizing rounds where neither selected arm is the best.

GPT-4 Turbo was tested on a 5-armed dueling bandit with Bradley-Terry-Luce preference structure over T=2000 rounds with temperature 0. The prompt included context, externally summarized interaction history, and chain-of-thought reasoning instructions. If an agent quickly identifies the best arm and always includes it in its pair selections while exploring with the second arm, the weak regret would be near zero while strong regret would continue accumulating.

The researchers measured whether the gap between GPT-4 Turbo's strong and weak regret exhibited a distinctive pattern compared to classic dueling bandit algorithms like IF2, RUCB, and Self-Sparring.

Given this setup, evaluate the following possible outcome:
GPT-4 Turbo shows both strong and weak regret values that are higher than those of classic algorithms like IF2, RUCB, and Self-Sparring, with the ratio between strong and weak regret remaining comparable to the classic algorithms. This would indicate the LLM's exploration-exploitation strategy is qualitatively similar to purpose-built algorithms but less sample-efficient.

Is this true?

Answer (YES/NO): NO